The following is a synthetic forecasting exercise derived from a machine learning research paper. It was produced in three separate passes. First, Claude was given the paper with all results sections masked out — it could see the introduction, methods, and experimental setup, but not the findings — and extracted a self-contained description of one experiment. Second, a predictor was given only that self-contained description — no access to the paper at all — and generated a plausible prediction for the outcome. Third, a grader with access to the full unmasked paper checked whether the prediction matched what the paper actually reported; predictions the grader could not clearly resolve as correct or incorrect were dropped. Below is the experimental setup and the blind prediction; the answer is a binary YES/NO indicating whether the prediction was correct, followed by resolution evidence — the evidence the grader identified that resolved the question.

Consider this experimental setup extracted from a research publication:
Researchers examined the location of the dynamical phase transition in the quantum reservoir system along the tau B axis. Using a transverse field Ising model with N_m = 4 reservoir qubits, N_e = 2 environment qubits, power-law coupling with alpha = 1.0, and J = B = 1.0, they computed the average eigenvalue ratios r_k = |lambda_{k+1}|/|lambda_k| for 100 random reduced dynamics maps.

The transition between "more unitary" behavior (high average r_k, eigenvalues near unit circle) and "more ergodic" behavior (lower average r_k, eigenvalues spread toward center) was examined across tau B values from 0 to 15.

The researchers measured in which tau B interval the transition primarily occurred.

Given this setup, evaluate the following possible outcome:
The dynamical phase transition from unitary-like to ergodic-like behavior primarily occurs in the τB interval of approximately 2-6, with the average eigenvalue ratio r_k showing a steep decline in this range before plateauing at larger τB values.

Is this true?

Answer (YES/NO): NO